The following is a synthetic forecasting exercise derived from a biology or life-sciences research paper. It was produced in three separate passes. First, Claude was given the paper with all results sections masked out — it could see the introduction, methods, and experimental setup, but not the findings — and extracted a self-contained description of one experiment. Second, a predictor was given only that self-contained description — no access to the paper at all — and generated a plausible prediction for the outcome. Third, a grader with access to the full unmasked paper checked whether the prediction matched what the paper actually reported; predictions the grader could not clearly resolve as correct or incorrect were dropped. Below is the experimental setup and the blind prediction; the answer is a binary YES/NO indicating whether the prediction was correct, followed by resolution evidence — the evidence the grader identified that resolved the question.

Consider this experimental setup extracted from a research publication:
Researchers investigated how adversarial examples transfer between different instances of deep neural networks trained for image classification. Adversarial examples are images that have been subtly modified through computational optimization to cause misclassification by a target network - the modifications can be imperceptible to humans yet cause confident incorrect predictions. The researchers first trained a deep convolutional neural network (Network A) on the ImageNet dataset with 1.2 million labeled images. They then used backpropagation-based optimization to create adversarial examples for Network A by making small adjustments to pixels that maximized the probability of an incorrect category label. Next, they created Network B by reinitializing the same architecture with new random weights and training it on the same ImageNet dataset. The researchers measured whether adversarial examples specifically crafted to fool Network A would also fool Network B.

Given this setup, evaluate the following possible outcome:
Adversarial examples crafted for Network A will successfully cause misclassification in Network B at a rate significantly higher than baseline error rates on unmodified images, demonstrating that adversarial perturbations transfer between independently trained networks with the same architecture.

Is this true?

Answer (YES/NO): YES